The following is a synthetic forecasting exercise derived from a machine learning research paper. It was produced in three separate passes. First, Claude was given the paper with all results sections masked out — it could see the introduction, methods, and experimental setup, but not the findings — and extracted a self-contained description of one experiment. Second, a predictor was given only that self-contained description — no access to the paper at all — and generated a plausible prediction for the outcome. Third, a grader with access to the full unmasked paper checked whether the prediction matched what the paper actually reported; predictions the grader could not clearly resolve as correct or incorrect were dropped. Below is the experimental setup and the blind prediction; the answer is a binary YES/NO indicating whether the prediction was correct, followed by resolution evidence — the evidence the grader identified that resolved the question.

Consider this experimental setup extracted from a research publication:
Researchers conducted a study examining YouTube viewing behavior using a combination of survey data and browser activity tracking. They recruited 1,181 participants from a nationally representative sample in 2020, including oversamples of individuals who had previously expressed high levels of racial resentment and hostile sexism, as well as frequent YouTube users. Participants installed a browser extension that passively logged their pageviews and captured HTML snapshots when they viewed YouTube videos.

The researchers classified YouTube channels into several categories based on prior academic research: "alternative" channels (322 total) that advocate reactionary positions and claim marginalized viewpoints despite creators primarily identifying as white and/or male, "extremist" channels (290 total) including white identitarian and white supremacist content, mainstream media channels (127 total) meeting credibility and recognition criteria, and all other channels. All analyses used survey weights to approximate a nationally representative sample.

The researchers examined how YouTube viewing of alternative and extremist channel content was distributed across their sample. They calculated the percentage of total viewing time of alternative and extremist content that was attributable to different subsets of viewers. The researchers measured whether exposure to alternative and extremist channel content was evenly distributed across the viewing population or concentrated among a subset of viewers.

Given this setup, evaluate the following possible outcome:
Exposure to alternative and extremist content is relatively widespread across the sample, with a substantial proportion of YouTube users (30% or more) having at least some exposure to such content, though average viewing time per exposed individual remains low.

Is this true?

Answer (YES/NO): NO